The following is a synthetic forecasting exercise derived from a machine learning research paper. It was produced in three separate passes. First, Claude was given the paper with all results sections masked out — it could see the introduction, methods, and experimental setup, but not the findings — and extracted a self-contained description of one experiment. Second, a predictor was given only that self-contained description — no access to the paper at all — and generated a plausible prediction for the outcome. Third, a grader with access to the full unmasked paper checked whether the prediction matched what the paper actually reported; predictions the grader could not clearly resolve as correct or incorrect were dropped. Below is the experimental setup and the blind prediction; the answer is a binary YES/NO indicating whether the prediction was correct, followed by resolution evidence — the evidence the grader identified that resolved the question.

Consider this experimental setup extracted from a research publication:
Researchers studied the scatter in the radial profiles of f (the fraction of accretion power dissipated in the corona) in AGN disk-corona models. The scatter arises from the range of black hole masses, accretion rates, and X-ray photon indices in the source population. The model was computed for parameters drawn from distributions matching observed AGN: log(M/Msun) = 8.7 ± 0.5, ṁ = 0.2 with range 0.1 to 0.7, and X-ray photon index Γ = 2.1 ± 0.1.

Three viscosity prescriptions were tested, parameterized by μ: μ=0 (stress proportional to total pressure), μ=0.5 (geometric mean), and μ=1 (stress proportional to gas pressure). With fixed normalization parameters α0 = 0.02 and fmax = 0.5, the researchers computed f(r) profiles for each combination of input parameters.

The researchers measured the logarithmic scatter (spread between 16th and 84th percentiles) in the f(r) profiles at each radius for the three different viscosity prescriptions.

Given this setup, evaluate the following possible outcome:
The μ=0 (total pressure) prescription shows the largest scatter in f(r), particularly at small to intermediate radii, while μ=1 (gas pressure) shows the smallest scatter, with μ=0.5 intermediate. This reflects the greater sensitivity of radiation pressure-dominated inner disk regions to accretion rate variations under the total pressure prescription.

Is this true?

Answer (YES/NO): NO